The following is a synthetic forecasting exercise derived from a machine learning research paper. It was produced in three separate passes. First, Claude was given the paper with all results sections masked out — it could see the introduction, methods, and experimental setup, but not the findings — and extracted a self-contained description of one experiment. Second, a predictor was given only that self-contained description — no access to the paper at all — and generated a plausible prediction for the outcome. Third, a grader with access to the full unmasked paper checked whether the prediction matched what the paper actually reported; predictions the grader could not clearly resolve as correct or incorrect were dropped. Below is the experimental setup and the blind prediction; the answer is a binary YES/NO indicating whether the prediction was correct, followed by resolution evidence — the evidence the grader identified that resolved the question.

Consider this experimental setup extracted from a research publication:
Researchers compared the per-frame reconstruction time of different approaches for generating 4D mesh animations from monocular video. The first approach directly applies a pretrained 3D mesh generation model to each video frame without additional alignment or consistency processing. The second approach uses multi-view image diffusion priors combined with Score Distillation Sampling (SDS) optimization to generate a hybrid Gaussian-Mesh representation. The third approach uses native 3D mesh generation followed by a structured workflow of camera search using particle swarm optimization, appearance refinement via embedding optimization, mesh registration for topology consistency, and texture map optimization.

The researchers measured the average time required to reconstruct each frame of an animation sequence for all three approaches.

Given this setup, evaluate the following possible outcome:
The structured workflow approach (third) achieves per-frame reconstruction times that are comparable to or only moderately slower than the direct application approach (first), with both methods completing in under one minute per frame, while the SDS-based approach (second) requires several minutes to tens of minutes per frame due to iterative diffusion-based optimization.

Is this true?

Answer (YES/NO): NO